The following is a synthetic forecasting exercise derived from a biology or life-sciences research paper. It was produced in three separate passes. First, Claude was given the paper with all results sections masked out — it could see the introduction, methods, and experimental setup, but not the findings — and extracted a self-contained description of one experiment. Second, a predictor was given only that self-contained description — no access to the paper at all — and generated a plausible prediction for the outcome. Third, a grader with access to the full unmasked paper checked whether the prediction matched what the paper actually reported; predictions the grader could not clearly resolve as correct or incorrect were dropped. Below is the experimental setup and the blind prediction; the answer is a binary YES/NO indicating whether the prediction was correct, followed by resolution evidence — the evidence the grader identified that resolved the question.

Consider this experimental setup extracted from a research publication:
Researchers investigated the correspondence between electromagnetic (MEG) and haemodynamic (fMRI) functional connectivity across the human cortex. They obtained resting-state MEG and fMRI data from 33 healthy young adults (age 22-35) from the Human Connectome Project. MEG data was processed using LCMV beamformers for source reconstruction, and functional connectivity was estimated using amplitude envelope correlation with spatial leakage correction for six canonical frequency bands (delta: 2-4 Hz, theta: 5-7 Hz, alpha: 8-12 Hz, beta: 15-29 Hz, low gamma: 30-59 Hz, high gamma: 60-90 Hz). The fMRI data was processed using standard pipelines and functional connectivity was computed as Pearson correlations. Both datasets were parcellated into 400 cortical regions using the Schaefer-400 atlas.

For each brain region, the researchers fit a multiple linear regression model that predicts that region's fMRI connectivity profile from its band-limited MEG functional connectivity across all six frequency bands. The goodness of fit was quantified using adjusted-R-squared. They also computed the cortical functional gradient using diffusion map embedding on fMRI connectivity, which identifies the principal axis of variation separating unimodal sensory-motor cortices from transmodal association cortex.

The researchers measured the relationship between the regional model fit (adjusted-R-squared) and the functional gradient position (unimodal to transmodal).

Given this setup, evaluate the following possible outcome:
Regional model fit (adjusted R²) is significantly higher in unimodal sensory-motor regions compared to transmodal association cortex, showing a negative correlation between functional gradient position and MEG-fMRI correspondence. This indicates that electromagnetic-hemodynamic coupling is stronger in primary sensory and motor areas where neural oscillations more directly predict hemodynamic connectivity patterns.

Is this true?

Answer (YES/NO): YES